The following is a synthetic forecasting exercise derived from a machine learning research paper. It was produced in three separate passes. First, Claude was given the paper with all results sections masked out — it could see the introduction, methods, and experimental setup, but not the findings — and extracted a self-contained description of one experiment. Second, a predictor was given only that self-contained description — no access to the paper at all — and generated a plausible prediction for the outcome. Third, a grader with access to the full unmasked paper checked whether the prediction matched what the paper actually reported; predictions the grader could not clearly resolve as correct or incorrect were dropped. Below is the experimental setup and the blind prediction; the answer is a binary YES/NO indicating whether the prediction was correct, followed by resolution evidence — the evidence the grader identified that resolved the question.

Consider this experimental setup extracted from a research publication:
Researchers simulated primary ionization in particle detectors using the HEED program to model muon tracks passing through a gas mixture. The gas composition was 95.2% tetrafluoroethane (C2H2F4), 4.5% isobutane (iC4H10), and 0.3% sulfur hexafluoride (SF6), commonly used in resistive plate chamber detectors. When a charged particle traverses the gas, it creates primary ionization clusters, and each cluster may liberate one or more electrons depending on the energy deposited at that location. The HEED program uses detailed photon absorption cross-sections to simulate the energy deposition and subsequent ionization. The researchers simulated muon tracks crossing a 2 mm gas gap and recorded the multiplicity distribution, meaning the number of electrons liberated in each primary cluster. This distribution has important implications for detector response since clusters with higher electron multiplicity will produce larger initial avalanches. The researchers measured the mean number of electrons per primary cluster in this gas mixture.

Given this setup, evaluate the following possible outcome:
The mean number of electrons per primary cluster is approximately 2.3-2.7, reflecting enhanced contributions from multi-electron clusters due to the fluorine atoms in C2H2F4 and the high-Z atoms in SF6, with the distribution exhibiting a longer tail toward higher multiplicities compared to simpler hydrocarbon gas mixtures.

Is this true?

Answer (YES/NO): NO